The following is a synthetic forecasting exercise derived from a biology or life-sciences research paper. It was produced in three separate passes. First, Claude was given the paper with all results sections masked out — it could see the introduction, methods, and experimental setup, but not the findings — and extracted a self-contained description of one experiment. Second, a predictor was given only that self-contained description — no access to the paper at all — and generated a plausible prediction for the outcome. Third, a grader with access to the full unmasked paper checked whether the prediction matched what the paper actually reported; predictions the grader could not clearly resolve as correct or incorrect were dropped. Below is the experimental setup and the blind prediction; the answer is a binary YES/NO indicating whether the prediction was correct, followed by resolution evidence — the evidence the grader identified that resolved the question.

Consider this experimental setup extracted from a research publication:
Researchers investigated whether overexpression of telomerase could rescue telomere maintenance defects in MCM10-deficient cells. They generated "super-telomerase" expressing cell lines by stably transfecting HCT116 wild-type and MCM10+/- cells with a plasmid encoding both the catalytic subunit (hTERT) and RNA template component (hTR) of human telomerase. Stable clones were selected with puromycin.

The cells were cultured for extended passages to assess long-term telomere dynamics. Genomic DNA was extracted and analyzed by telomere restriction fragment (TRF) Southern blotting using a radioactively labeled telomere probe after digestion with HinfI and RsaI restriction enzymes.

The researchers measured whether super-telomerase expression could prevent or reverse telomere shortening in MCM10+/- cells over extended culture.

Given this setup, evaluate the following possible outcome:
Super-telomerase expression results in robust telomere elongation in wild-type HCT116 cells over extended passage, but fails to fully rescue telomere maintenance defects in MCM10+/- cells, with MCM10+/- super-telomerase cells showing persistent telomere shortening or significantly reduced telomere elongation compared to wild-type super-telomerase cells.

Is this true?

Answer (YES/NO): NO